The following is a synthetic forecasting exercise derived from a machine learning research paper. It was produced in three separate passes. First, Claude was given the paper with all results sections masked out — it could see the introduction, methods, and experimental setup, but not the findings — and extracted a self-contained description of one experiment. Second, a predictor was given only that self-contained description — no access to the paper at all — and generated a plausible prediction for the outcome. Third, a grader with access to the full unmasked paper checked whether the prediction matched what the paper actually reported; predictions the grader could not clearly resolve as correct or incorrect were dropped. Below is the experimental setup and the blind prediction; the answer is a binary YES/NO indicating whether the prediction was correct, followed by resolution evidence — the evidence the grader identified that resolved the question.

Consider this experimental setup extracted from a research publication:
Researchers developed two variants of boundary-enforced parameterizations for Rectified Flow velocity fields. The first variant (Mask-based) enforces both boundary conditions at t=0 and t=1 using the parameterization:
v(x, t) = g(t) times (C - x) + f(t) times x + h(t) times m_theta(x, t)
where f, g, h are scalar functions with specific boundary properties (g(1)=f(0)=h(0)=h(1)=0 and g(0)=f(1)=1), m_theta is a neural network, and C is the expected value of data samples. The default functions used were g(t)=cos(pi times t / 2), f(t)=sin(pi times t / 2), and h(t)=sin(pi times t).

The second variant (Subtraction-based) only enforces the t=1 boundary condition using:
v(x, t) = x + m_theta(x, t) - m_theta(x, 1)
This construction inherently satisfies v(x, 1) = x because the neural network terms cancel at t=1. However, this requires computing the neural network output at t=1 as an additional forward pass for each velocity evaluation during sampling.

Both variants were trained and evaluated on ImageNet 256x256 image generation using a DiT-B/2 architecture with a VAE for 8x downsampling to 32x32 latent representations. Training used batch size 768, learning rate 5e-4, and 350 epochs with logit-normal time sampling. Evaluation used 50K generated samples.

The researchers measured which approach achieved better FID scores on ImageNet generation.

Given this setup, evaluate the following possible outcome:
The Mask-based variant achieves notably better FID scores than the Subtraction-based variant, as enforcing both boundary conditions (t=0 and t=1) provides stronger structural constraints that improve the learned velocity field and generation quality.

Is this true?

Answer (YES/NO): NO